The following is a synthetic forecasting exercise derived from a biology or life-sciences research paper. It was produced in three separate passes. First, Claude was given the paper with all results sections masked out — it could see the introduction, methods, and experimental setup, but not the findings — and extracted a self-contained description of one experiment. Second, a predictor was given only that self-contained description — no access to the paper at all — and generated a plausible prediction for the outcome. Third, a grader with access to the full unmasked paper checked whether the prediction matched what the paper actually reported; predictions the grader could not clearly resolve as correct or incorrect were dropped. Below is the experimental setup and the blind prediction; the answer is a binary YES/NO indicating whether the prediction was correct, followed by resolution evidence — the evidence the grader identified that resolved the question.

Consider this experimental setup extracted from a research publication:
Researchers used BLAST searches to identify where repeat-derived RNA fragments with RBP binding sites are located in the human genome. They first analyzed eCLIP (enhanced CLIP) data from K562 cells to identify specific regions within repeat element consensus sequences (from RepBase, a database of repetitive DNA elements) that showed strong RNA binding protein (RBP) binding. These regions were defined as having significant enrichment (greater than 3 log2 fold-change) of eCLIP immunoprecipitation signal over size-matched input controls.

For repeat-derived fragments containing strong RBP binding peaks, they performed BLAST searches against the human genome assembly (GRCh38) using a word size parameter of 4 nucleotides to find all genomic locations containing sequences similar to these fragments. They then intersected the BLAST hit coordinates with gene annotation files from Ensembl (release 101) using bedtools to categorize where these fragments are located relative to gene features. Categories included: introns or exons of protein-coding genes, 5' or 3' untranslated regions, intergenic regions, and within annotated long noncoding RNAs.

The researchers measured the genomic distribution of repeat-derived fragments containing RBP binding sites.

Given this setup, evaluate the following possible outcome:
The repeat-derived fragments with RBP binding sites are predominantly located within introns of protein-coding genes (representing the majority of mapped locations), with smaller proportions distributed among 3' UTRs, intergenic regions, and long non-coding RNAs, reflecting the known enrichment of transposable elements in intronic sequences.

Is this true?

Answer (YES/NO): YES